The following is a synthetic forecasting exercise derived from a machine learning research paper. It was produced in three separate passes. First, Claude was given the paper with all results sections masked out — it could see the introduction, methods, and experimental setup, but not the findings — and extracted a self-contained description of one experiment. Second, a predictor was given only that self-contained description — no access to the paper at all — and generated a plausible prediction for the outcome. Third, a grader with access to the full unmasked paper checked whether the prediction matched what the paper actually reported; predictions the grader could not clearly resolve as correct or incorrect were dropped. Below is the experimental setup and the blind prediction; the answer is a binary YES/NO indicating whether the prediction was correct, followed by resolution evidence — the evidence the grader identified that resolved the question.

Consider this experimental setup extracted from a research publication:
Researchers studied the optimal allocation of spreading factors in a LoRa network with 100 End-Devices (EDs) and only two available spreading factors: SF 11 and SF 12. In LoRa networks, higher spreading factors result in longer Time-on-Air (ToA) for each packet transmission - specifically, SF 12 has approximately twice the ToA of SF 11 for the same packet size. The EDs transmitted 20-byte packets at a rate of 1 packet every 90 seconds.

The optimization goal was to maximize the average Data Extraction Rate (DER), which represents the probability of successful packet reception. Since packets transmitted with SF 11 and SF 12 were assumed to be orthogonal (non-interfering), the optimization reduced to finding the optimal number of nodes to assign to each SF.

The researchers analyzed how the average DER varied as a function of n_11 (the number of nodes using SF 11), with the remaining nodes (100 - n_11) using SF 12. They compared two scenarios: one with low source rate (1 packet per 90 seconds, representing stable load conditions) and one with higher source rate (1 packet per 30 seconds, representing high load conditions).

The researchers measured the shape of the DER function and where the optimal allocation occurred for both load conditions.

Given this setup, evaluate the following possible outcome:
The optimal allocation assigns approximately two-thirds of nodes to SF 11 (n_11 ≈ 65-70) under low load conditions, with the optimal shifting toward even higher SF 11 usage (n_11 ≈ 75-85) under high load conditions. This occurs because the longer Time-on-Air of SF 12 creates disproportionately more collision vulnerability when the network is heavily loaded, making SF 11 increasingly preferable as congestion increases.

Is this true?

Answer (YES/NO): NO